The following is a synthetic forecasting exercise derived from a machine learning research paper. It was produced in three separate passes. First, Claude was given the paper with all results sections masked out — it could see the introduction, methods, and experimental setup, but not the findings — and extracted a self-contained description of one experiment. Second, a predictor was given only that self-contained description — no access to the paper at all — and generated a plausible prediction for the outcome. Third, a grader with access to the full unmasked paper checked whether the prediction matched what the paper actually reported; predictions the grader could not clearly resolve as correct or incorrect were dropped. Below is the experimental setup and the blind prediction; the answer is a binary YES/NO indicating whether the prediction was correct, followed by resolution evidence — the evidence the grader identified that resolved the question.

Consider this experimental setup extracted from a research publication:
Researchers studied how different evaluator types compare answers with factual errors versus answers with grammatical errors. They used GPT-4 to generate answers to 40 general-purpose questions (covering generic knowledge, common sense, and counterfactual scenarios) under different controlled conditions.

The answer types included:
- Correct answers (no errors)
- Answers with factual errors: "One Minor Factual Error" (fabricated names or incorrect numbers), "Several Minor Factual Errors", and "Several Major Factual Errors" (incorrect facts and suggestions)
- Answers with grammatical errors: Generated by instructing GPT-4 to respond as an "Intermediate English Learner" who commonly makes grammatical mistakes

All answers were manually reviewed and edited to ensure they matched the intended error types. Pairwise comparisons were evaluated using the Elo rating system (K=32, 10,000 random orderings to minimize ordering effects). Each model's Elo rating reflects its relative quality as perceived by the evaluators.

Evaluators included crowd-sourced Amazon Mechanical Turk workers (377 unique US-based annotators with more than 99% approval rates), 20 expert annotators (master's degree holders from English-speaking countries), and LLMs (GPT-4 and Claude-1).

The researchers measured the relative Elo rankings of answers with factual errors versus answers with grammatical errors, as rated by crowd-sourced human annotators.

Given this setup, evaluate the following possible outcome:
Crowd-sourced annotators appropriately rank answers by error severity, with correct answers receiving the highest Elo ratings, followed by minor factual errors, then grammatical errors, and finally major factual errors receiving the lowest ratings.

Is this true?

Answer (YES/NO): NO